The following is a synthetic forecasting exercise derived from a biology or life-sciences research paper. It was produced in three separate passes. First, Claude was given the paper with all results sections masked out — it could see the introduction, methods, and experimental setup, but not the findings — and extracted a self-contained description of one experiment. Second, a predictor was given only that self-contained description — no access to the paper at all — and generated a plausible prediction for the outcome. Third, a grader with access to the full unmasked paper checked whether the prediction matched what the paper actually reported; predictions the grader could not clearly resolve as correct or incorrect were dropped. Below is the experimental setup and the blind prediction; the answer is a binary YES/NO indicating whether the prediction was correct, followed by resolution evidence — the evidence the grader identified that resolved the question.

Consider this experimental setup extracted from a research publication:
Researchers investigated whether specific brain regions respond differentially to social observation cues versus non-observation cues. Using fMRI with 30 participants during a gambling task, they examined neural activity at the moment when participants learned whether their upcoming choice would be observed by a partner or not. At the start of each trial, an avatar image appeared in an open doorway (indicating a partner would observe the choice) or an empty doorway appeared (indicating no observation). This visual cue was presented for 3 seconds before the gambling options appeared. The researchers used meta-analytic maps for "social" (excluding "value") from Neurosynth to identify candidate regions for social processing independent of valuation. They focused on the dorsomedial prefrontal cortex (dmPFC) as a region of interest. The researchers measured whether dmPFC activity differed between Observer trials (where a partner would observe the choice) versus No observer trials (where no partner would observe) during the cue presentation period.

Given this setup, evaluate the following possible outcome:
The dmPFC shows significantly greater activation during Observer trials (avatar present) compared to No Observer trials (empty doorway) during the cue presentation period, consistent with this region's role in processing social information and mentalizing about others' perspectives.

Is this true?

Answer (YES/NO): YES